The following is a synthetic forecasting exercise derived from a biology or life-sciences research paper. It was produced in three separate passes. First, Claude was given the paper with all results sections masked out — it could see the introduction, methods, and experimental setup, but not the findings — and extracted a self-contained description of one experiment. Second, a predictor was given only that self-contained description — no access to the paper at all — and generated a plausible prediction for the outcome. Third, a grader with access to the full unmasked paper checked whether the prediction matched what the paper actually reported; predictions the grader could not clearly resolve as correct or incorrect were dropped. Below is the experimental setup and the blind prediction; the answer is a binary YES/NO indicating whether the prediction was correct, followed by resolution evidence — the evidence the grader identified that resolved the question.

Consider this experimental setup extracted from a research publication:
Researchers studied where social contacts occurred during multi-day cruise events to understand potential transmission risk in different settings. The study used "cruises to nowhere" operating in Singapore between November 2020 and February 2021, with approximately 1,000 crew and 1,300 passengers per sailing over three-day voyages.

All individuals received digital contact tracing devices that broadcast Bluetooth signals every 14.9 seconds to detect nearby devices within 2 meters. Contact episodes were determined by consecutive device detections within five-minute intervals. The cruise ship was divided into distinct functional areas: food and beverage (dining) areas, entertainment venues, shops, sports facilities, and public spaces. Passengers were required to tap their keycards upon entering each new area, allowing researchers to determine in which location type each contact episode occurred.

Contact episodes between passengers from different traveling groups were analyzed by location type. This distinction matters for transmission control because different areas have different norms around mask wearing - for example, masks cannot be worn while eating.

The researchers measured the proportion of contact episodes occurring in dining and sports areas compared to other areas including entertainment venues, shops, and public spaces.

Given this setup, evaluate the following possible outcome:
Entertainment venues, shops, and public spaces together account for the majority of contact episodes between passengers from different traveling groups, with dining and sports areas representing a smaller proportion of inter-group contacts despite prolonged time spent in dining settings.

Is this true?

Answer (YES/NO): NO